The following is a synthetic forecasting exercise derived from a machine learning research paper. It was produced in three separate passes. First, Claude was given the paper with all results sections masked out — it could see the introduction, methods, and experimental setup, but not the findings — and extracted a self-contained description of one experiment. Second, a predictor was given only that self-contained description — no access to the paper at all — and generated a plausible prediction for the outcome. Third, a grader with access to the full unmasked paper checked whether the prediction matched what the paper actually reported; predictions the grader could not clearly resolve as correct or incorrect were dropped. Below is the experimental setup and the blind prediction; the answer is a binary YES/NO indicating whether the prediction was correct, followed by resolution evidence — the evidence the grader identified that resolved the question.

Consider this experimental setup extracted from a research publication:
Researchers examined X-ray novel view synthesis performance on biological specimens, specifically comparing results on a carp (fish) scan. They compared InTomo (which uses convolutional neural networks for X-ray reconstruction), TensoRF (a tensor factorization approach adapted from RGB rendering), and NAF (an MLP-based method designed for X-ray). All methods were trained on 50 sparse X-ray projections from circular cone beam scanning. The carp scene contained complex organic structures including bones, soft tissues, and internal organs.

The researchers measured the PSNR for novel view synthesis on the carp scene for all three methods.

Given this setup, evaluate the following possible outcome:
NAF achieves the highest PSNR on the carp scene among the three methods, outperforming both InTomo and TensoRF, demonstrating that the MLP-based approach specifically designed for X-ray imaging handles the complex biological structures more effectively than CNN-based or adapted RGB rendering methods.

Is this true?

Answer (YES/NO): NO